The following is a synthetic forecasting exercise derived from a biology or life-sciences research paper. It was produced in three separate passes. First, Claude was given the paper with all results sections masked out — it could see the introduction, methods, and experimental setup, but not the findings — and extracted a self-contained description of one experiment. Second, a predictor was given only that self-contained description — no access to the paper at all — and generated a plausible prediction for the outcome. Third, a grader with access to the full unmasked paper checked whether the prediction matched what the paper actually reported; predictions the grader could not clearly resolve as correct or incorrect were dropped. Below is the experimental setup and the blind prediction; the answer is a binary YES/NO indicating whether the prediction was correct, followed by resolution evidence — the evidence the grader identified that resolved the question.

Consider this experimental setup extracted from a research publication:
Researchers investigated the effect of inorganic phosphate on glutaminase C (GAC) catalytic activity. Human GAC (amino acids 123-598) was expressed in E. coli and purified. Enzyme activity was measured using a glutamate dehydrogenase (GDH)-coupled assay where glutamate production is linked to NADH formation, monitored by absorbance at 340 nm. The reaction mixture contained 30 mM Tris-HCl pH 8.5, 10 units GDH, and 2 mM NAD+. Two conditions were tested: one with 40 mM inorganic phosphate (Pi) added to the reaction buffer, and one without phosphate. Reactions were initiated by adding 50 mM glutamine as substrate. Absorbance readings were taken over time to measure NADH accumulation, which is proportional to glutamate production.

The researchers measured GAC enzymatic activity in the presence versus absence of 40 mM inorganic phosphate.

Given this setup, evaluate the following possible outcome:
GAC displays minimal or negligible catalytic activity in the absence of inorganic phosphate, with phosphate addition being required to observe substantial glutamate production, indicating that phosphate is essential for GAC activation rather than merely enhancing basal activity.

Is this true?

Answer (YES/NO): NO